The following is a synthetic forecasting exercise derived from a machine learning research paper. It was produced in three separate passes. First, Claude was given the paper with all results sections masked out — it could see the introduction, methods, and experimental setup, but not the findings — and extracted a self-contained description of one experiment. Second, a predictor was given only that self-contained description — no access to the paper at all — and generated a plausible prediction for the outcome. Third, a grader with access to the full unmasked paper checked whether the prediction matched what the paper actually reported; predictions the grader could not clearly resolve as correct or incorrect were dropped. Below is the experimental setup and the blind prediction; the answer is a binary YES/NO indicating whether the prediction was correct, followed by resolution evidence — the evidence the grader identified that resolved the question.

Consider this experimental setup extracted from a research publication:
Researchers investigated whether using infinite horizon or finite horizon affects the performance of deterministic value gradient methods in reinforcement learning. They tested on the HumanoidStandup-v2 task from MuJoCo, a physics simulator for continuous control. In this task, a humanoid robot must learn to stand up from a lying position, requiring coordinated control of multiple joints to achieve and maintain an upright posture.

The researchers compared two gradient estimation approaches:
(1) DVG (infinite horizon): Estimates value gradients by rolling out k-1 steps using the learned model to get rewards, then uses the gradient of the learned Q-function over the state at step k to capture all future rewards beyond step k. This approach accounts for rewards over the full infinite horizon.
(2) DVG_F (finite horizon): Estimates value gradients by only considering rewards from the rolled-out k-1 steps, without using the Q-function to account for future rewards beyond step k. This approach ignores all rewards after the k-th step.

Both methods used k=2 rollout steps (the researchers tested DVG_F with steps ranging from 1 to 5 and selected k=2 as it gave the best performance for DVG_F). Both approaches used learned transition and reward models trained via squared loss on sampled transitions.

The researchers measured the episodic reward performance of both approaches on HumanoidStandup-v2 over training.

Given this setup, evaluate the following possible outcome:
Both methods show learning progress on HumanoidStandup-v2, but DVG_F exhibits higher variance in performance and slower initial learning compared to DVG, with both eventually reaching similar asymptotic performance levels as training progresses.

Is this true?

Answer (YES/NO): NO